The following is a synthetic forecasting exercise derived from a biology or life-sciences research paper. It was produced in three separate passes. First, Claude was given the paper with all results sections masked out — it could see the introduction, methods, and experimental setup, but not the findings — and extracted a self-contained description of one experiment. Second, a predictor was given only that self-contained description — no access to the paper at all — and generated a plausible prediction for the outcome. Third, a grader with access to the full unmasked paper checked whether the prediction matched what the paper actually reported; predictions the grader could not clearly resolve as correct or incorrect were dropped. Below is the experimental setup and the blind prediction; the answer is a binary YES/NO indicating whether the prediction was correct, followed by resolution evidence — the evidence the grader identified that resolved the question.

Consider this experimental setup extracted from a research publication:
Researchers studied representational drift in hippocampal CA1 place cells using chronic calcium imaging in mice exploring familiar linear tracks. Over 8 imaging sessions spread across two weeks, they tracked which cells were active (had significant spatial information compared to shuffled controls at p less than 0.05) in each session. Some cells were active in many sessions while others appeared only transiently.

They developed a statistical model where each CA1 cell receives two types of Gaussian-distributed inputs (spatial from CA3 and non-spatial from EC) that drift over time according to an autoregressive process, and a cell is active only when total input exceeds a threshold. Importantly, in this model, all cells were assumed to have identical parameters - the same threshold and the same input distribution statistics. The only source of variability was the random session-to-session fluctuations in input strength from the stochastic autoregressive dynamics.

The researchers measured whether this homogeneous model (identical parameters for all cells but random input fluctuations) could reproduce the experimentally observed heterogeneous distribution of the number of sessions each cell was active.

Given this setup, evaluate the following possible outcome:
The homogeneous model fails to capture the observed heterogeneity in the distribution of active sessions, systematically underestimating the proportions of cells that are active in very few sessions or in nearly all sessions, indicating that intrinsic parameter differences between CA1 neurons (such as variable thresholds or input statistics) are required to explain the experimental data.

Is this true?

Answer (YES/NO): NO